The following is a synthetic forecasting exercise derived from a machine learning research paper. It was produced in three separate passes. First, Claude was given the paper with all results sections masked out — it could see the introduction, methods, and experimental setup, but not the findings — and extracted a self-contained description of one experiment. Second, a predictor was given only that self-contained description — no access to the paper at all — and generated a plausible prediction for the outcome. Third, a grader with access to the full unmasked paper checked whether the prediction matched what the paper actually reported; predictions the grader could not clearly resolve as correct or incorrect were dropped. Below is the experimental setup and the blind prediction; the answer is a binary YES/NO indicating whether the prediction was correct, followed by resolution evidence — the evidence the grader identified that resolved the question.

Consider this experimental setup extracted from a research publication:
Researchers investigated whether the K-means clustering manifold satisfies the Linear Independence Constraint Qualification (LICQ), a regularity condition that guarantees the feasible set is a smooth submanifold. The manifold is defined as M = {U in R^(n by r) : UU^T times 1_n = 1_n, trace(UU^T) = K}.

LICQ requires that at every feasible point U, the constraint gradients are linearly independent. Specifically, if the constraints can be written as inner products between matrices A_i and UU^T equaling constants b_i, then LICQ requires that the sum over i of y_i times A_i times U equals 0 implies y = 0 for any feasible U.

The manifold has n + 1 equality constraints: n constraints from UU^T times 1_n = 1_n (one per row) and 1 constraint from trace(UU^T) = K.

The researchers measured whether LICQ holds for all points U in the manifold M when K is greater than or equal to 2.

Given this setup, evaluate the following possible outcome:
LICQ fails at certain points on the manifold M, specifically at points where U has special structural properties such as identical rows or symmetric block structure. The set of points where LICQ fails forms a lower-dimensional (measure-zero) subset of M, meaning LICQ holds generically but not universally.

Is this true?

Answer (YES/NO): NO